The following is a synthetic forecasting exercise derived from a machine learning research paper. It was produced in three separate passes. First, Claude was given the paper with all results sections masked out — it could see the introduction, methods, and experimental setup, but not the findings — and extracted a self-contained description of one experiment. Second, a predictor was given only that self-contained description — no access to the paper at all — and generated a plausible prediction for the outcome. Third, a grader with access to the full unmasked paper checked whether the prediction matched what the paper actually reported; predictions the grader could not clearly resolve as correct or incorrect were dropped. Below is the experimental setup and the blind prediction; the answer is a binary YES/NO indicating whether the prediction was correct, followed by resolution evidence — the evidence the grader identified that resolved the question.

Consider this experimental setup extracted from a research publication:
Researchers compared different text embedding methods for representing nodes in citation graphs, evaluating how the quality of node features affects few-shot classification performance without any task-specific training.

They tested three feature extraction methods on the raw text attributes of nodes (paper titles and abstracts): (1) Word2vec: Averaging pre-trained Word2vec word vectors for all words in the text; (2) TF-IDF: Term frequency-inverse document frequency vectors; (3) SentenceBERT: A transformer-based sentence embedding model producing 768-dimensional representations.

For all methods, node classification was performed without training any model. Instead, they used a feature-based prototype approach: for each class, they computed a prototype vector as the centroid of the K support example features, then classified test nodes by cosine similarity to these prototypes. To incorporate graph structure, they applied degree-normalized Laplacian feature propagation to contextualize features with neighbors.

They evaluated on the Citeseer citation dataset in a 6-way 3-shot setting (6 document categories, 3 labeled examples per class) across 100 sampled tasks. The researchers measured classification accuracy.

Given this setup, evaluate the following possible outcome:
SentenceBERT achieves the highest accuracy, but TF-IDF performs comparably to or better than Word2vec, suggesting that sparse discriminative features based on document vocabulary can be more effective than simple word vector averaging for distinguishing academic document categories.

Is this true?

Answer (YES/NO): YES